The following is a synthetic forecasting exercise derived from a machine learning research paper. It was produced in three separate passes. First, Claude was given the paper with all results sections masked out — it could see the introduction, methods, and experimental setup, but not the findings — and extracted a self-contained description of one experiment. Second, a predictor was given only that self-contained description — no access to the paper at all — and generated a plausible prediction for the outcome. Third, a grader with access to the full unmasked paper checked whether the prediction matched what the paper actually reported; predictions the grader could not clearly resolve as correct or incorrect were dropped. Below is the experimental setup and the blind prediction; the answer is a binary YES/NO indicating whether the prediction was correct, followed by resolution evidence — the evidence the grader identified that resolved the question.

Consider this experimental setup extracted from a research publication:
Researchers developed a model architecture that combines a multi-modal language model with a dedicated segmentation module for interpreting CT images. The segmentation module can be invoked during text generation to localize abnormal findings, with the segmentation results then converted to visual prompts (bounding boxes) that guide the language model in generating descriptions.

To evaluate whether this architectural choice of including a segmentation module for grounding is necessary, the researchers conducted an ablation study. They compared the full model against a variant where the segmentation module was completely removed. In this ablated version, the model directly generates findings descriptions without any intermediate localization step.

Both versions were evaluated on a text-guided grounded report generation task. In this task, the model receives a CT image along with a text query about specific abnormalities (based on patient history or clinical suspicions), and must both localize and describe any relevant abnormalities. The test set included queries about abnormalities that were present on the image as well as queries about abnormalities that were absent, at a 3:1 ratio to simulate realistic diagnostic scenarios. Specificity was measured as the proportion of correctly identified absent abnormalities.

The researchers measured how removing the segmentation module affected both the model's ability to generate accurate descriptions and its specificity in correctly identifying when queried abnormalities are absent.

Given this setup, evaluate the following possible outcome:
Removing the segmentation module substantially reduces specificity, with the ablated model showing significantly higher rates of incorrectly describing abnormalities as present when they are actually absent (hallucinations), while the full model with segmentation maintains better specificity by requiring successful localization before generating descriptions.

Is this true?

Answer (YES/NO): NO